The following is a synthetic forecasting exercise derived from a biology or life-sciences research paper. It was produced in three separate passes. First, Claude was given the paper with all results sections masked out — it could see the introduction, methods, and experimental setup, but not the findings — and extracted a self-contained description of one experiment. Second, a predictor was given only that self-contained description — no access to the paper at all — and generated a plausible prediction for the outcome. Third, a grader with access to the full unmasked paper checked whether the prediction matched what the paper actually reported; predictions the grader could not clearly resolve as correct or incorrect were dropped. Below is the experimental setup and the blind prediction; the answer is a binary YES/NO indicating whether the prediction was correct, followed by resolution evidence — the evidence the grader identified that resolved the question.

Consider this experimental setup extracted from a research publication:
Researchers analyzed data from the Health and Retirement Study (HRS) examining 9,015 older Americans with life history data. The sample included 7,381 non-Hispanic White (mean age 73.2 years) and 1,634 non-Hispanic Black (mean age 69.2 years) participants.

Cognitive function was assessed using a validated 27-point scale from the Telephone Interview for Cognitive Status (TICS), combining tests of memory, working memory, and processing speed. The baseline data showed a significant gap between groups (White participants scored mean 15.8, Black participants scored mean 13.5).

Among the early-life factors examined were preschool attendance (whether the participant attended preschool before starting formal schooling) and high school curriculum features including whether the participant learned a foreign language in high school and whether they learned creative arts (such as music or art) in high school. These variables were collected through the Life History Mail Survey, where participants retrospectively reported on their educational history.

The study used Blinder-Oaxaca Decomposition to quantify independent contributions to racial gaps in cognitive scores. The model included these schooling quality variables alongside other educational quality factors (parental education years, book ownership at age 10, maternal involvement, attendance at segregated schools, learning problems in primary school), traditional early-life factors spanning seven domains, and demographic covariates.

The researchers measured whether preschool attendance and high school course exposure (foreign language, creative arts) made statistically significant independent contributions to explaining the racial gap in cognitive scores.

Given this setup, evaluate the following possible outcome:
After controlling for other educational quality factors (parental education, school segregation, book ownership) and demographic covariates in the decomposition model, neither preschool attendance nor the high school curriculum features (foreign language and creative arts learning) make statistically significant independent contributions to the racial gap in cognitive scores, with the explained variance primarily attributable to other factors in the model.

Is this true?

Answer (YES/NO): NO